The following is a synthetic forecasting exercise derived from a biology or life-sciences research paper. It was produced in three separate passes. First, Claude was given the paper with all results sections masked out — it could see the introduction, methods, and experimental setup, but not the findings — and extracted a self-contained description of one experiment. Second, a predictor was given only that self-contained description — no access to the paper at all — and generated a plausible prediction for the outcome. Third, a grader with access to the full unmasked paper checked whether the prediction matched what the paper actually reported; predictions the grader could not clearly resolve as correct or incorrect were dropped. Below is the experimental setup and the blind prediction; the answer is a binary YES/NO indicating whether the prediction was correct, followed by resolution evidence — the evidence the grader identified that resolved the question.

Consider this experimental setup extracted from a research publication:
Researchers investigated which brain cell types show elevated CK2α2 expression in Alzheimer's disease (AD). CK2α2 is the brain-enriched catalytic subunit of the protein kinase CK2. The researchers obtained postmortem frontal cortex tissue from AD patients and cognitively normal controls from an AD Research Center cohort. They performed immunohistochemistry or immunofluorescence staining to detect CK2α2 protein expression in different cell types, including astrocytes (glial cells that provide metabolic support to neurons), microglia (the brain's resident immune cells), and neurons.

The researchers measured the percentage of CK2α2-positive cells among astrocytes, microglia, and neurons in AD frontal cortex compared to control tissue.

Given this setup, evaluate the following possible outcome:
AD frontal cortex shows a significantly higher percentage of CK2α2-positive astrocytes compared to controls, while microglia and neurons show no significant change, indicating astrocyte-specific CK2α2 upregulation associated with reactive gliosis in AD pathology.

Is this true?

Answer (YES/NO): NO